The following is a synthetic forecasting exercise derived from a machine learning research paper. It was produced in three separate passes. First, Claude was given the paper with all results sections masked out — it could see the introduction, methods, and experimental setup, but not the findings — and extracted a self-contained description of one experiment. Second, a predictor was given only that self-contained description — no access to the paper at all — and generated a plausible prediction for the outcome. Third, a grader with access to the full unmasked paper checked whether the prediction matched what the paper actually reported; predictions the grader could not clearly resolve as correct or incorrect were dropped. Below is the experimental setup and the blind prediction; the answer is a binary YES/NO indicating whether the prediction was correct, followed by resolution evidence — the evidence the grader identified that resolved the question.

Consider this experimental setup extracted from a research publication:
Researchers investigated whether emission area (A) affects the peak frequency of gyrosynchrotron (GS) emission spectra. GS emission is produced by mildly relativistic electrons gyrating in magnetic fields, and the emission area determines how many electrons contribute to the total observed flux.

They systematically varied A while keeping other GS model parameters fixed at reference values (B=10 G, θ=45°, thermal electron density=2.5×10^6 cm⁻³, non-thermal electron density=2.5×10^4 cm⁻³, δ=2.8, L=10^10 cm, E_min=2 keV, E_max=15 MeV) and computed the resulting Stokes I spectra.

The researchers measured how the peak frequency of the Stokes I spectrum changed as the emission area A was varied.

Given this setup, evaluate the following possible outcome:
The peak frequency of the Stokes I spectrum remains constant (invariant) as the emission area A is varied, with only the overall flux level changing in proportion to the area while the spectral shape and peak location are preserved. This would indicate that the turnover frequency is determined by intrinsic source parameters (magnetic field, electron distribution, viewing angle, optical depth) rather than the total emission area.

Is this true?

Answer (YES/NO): YES